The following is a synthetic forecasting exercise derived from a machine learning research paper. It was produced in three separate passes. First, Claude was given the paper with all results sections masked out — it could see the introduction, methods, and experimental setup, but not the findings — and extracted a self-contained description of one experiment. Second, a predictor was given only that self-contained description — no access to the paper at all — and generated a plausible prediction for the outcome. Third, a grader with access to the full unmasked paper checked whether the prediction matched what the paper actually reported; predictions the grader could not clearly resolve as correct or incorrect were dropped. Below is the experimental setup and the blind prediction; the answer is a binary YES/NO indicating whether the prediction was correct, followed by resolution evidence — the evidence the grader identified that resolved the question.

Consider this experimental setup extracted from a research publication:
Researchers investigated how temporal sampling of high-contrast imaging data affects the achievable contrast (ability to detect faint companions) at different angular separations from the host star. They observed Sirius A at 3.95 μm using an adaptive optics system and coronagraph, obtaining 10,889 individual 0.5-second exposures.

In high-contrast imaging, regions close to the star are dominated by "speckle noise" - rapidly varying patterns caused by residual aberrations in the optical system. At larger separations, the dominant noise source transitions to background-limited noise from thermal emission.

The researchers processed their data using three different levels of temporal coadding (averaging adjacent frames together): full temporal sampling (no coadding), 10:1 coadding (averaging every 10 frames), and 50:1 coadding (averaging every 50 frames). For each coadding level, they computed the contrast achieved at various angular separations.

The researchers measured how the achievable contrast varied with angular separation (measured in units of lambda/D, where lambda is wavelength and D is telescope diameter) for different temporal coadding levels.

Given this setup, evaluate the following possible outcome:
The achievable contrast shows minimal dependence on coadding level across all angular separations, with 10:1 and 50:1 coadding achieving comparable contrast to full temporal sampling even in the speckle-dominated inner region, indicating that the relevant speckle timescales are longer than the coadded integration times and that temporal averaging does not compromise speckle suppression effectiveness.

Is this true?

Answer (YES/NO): NO